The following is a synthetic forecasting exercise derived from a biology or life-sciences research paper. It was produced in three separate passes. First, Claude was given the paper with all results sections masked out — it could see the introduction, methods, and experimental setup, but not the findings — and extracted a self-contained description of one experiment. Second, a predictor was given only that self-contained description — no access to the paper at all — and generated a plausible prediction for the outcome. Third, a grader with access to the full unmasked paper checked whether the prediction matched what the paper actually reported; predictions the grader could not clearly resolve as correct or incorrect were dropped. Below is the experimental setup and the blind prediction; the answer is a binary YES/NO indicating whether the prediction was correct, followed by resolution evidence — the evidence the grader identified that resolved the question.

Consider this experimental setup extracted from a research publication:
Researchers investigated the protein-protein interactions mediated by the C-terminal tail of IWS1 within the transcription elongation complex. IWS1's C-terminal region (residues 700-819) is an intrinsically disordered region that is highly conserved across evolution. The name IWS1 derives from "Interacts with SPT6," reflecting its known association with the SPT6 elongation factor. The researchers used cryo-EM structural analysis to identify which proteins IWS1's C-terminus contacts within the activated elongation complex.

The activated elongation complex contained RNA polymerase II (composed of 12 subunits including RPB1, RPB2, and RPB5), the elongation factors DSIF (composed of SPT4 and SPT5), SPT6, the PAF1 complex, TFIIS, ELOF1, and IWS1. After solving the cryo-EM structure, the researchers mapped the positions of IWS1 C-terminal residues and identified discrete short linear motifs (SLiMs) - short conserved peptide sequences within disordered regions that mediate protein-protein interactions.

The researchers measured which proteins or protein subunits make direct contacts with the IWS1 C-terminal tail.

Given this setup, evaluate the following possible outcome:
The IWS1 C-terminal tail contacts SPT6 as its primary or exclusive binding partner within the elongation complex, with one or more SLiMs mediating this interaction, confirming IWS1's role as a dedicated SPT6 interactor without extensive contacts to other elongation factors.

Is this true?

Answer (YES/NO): NO